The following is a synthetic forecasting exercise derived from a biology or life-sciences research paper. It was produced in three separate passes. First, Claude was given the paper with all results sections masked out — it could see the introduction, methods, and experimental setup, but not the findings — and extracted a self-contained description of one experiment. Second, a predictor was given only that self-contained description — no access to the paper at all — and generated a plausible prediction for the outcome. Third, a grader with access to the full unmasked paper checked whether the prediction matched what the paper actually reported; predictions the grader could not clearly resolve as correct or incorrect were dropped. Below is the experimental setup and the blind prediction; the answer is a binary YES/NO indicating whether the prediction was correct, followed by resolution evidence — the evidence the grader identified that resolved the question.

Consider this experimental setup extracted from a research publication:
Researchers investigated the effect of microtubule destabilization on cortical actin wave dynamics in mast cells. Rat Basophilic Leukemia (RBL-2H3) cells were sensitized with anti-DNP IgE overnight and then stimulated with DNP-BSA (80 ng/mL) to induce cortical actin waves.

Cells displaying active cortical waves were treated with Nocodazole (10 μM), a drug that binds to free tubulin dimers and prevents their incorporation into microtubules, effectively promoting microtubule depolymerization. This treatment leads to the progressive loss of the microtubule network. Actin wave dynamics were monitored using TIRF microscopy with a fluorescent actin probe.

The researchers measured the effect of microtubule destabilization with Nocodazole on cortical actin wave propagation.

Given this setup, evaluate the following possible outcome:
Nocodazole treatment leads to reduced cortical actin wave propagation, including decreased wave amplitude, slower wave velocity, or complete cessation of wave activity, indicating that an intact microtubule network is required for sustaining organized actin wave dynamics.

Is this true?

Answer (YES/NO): NO